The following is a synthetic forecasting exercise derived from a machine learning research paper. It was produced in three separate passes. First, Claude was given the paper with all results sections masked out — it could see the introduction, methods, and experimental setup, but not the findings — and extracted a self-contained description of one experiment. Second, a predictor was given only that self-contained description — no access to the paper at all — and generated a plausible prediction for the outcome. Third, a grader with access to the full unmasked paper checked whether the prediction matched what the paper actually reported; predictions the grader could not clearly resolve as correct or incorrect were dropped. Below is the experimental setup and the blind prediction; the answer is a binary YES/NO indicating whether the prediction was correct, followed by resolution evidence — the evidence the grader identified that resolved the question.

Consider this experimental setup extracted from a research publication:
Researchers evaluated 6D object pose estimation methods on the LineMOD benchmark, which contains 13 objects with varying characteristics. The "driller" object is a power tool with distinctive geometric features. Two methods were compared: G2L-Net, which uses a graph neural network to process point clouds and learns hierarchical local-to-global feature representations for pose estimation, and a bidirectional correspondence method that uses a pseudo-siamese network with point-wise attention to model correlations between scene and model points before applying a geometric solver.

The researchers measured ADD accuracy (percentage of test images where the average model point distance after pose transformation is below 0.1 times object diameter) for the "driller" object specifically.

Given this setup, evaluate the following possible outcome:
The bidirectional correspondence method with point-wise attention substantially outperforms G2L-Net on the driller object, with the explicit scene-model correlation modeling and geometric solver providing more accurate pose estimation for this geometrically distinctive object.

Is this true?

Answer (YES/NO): NO